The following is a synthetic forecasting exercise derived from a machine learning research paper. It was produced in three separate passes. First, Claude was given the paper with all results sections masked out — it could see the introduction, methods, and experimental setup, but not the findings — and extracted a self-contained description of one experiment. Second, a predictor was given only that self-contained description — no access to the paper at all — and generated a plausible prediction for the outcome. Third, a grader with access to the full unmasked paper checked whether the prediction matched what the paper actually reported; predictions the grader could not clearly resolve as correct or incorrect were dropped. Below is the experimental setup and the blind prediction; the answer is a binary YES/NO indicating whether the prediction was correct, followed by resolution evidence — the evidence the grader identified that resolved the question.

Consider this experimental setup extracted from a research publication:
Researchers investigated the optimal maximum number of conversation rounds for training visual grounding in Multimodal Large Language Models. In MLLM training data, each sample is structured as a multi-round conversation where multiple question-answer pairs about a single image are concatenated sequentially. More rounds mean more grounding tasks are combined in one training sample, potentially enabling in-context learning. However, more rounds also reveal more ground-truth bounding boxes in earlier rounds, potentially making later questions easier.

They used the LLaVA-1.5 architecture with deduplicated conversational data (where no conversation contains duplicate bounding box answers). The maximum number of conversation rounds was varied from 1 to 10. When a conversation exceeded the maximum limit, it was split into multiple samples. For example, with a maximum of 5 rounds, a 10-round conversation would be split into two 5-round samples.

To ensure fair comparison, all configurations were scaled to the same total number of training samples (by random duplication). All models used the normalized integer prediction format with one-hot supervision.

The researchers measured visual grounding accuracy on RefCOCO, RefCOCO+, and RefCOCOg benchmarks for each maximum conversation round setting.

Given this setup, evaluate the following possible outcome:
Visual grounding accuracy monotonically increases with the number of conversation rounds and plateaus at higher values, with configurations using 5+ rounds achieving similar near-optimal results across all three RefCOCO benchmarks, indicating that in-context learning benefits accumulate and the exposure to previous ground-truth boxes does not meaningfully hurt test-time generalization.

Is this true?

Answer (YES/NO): NO